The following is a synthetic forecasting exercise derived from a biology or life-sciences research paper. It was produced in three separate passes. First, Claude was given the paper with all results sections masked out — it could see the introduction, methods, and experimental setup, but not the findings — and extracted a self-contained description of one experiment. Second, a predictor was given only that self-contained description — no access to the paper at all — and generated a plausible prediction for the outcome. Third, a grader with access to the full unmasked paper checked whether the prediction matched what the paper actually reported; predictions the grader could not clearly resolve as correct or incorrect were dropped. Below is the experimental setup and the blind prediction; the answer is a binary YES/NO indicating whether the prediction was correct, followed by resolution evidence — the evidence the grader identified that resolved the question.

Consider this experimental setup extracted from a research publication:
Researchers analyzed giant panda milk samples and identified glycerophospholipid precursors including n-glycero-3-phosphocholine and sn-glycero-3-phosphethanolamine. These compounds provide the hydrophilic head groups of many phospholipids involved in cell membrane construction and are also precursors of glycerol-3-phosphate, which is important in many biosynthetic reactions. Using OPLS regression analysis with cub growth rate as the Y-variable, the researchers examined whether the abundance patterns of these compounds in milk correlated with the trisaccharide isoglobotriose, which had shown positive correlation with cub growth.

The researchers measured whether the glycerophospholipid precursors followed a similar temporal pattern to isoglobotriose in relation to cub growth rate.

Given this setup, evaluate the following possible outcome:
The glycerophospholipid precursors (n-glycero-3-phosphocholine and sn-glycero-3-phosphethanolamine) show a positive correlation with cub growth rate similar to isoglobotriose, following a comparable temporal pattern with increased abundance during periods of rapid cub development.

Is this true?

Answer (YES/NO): YES